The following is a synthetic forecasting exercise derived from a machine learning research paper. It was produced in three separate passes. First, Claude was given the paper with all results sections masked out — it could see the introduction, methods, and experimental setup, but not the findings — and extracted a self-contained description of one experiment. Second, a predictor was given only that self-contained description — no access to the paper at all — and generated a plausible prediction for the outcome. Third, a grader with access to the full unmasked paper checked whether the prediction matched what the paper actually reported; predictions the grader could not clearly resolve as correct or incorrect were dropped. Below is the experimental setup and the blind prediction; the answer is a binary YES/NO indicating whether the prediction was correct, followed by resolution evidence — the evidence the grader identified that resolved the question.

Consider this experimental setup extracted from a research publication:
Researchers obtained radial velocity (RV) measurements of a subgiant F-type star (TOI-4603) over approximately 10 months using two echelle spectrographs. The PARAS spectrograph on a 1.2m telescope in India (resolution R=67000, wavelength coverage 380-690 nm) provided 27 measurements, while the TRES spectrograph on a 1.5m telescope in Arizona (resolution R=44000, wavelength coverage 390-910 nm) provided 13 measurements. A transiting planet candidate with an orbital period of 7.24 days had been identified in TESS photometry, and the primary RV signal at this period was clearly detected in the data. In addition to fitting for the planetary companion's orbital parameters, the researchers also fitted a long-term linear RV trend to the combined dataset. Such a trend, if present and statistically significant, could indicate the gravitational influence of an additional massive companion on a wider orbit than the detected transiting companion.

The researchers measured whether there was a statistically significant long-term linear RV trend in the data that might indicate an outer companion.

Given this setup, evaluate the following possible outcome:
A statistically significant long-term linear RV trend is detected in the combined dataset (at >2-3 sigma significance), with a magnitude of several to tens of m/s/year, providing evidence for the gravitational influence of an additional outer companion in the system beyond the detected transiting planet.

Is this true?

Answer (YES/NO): NO